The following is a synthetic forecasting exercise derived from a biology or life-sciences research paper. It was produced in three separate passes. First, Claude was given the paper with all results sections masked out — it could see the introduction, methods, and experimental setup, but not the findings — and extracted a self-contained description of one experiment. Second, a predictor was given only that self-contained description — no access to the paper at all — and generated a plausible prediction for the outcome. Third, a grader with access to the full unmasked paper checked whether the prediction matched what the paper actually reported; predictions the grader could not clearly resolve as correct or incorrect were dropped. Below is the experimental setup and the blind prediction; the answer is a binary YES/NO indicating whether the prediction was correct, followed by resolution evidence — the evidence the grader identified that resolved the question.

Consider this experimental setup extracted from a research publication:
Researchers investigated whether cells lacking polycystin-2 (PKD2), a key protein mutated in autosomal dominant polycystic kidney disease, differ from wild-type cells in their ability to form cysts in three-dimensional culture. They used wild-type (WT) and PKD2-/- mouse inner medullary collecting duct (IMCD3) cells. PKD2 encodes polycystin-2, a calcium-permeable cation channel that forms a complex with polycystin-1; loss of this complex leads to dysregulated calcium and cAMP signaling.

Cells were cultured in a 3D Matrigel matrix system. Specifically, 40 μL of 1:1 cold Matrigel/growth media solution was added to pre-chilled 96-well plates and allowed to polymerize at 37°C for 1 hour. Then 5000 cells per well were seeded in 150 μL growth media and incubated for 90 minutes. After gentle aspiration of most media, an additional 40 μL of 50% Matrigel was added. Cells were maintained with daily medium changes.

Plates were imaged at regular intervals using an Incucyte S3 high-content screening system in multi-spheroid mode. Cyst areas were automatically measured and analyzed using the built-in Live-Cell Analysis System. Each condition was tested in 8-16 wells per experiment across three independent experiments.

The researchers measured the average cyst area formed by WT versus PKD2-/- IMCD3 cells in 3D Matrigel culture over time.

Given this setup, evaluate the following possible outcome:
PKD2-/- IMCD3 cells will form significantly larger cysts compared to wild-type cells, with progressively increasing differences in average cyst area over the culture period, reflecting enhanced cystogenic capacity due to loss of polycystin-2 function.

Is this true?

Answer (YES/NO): NO